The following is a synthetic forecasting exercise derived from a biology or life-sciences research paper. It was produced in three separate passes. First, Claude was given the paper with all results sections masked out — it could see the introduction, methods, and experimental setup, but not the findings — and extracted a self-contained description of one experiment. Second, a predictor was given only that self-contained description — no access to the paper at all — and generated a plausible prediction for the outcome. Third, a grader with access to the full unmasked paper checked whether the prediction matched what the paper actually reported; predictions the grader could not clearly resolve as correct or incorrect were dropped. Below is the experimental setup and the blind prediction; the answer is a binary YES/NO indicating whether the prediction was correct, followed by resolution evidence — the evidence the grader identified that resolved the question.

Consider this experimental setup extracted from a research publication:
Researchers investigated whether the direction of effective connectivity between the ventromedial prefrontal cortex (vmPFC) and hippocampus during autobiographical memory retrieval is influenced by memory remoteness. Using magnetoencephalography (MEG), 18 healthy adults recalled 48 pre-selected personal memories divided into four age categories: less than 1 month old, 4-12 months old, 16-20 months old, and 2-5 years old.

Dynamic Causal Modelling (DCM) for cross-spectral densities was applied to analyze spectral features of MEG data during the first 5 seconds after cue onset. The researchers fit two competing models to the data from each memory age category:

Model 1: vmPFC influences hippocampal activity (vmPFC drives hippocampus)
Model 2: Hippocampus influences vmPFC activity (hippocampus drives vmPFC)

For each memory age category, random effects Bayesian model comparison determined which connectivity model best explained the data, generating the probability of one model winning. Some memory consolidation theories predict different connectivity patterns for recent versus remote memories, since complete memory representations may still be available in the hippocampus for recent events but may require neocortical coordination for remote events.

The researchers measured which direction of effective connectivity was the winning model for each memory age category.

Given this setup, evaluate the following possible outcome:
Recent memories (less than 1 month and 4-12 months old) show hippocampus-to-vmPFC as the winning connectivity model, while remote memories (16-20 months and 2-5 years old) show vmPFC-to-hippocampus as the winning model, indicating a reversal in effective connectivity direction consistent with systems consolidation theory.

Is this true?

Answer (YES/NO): NO